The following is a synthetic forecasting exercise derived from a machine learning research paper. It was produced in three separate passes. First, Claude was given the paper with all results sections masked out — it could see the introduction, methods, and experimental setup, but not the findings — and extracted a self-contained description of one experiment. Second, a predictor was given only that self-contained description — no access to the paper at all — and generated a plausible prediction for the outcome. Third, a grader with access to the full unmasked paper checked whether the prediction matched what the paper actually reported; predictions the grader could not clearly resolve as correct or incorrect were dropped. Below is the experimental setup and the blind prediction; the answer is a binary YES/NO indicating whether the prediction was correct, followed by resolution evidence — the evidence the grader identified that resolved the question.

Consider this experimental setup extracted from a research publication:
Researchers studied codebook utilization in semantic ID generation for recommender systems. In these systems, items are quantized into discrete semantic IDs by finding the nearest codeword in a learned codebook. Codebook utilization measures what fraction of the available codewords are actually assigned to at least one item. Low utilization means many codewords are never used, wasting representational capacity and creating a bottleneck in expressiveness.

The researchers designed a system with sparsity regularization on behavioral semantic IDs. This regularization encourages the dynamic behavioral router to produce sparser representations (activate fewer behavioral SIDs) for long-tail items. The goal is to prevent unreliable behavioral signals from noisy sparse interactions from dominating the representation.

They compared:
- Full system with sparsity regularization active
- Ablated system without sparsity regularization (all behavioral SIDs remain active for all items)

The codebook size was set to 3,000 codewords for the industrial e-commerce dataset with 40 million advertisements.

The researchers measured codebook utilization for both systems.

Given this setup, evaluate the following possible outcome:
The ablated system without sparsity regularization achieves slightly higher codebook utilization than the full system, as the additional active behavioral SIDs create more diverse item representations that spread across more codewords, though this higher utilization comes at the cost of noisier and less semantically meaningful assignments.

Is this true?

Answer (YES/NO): NO